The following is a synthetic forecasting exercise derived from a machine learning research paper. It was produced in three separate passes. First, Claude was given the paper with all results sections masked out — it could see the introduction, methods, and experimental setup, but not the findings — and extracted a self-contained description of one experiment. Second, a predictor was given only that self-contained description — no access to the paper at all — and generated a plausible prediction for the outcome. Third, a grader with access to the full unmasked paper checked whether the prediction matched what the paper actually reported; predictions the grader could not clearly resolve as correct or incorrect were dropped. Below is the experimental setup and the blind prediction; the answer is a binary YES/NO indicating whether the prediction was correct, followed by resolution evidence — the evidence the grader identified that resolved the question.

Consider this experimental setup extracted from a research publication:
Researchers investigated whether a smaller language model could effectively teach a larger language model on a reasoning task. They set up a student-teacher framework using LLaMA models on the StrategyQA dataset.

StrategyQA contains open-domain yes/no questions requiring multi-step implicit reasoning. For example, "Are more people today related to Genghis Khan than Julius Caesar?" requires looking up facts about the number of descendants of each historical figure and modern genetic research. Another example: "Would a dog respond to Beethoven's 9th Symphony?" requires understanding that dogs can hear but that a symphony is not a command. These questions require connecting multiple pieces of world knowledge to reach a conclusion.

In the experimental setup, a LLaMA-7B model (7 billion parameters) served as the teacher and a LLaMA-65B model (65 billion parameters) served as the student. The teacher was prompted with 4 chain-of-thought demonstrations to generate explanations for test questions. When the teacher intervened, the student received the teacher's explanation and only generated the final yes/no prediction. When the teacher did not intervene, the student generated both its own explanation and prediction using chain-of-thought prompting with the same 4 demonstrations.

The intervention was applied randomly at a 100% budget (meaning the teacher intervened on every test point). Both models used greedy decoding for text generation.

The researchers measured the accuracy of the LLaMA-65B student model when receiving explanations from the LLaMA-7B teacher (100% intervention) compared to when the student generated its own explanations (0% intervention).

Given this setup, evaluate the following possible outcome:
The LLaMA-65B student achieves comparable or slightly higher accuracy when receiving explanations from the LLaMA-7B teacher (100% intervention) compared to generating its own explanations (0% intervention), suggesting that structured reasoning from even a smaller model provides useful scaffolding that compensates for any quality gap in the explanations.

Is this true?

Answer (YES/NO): NO